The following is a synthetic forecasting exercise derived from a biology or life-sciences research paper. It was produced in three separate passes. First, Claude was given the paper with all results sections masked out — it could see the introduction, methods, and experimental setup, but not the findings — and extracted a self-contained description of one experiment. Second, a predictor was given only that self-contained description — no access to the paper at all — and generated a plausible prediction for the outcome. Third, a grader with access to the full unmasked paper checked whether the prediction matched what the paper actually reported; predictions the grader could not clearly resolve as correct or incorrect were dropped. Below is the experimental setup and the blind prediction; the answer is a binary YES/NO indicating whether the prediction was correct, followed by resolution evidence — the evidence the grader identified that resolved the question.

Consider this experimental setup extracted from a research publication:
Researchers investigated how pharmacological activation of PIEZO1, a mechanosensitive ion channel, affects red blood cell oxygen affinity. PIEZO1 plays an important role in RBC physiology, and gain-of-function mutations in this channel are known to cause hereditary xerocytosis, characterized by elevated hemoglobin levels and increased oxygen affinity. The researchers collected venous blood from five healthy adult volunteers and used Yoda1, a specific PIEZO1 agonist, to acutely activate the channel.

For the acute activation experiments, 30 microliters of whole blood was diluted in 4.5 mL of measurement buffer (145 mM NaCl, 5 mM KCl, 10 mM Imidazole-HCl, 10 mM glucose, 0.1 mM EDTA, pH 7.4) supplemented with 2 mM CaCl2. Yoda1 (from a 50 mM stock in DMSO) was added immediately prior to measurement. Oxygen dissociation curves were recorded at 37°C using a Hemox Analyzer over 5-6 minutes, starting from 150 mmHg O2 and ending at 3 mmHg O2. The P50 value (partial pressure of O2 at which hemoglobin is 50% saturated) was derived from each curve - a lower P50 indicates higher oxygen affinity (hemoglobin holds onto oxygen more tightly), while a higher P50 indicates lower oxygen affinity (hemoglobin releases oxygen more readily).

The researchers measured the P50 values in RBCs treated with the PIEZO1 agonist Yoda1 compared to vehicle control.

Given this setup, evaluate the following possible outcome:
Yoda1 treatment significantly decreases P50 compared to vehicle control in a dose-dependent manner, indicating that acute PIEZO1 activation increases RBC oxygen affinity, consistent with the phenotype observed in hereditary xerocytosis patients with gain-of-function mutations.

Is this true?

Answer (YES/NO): NO